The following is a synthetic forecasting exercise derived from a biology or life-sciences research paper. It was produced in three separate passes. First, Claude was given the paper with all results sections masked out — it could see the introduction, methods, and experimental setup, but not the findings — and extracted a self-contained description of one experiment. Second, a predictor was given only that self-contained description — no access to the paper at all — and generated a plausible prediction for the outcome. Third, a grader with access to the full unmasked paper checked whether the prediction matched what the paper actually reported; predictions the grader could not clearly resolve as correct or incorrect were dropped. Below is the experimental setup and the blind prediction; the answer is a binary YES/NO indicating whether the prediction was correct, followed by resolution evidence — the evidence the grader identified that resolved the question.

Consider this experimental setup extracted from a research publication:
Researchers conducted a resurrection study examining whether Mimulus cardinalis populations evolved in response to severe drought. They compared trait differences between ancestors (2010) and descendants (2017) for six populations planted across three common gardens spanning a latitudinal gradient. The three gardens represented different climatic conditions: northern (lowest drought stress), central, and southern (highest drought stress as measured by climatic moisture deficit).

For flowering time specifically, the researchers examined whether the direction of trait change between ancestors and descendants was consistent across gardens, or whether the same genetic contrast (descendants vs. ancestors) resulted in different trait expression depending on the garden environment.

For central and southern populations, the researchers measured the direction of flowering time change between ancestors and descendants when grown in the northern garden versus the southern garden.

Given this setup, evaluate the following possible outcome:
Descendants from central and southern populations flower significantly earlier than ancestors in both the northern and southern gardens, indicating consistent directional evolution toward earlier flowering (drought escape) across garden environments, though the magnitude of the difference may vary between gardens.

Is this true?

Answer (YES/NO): NO